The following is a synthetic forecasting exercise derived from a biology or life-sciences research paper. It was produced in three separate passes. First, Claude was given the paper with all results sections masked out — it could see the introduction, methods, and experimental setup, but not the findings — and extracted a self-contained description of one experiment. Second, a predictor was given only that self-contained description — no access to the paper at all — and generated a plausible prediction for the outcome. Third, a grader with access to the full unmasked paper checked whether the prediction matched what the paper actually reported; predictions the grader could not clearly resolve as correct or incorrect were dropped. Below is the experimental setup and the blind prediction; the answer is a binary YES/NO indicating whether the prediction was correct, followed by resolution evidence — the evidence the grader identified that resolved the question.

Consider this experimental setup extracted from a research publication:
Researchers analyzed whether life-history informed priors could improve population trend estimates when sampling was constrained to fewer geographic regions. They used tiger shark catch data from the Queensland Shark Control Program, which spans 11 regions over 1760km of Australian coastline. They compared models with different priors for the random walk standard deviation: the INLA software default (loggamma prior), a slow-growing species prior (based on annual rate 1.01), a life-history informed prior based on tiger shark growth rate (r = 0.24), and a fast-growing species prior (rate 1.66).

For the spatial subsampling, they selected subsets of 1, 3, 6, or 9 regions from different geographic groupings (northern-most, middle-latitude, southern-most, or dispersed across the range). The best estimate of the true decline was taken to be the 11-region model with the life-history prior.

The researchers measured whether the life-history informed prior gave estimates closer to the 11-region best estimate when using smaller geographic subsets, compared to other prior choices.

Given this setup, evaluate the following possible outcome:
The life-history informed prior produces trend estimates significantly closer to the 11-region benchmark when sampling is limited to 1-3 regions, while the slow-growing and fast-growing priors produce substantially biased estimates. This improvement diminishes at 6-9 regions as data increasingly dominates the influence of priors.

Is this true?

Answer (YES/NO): NO